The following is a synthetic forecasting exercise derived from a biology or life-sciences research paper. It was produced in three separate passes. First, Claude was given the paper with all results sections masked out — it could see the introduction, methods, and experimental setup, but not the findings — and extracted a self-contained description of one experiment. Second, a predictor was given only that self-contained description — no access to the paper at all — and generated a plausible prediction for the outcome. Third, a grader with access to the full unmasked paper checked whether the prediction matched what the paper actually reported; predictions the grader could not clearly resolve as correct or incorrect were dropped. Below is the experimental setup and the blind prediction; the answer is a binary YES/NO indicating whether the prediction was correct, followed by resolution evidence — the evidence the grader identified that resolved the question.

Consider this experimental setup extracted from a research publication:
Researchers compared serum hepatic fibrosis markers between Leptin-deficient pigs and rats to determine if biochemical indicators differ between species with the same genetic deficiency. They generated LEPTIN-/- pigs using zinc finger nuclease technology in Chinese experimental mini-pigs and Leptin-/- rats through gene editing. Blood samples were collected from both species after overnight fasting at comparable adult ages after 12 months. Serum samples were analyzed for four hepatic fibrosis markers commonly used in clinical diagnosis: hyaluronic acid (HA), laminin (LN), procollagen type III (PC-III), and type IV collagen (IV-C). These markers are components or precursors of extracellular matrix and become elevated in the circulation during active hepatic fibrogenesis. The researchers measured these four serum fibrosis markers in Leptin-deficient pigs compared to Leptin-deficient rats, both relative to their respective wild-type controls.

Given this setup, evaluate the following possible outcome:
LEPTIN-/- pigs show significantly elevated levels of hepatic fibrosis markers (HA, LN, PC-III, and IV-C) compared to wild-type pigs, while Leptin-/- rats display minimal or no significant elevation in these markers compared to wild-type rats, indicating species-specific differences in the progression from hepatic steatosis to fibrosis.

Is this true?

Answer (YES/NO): NO